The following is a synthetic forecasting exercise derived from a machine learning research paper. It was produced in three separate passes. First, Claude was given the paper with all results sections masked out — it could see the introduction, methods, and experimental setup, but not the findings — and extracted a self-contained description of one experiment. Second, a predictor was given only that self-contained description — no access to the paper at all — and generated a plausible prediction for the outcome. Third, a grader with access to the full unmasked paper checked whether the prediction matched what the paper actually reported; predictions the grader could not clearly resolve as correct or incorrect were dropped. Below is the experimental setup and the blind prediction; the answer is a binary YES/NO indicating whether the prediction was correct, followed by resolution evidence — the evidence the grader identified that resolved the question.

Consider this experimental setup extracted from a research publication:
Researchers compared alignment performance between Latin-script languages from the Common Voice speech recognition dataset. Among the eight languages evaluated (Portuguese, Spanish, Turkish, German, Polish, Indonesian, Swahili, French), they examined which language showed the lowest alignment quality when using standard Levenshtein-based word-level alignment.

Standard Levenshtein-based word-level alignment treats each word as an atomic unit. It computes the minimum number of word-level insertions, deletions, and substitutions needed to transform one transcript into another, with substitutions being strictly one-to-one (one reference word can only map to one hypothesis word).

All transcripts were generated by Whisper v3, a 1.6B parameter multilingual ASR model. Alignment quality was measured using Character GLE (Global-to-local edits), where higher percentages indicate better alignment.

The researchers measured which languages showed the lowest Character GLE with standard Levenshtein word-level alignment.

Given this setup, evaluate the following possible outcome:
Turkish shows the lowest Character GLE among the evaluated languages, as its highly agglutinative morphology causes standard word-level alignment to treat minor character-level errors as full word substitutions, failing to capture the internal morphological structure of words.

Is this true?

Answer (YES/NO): YES